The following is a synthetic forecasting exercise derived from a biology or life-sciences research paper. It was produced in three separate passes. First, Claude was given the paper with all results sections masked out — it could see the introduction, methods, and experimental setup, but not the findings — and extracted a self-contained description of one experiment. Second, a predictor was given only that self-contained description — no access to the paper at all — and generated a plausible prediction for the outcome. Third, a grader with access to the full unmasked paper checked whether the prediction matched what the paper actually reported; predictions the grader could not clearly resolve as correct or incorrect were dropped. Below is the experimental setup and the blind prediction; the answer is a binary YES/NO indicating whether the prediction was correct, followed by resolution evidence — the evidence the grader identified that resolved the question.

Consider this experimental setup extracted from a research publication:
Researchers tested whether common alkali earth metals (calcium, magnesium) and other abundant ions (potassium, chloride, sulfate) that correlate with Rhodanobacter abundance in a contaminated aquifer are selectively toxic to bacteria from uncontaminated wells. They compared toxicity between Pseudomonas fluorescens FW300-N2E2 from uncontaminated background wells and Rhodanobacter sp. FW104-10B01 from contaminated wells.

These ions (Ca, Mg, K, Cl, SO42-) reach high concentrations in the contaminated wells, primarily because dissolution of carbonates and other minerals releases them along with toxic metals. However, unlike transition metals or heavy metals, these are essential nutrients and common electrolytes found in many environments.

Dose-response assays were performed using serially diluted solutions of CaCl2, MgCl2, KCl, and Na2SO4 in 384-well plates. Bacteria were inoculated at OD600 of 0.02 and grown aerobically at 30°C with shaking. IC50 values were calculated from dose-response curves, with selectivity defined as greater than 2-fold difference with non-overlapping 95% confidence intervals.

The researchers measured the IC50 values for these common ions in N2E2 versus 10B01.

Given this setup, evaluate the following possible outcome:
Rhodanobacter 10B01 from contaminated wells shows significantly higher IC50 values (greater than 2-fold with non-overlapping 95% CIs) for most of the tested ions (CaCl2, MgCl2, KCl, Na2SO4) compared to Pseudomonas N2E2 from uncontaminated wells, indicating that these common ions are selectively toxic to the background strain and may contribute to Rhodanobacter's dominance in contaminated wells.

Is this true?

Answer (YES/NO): NO